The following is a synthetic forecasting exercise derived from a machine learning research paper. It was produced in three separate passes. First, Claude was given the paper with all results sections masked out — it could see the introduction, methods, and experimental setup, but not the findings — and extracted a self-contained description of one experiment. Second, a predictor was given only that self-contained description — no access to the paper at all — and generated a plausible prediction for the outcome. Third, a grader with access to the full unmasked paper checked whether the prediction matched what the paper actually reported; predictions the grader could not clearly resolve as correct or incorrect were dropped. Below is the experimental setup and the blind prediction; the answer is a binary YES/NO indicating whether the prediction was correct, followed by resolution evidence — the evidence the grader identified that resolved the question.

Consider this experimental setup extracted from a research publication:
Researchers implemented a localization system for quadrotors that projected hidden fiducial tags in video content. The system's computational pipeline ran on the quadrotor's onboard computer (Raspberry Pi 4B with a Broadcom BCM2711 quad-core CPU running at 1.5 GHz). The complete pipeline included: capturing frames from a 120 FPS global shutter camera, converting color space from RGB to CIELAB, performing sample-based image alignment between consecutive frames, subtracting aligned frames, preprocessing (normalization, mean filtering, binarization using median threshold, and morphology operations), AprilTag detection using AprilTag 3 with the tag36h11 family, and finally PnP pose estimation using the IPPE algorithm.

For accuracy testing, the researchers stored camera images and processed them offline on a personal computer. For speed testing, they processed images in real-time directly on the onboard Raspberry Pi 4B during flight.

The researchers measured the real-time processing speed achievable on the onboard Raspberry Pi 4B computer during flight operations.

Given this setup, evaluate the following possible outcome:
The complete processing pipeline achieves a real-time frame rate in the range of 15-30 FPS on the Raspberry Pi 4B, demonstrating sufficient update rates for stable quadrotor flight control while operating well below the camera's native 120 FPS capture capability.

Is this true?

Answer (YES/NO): NO